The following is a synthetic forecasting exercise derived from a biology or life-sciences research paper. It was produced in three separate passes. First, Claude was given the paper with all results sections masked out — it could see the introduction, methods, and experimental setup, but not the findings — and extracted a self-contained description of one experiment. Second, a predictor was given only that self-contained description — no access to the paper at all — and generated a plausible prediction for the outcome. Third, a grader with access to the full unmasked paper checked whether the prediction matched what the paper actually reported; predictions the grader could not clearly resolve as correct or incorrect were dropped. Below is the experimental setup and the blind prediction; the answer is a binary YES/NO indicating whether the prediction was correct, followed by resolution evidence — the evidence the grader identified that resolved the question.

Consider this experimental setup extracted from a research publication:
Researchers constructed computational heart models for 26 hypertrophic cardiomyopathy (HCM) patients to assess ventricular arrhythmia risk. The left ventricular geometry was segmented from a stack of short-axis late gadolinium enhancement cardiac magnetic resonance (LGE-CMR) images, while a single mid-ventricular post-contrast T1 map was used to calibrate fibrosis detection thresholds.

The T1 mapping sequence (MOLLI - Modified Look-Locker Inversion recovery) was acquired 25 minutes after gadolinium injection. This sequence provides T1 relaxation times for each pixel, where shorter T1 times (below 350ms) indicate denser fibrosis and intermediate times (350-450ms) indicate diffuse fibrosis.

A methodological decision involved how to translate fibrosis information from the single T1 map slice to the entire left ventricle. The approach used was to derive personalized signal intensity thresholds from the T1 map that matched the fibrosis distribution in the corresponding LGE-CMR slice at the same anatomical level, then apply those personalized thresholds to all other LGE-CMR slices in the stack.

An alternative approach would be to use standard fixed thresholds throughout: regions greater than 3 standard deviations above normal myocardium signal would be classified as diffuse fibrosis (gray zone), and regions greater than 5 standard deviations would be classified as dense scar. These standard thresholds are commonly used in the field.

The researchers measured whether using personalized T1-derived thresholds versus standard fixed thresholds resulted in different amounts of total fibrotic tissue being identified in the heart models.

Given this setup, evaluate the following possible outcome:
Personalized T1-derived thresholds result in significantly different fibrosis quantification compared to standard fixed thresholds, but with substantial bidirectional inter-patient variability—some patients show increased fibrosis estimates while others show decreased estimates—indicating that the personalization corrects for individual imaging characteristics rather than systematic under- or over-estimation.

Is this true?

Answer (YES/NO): NO